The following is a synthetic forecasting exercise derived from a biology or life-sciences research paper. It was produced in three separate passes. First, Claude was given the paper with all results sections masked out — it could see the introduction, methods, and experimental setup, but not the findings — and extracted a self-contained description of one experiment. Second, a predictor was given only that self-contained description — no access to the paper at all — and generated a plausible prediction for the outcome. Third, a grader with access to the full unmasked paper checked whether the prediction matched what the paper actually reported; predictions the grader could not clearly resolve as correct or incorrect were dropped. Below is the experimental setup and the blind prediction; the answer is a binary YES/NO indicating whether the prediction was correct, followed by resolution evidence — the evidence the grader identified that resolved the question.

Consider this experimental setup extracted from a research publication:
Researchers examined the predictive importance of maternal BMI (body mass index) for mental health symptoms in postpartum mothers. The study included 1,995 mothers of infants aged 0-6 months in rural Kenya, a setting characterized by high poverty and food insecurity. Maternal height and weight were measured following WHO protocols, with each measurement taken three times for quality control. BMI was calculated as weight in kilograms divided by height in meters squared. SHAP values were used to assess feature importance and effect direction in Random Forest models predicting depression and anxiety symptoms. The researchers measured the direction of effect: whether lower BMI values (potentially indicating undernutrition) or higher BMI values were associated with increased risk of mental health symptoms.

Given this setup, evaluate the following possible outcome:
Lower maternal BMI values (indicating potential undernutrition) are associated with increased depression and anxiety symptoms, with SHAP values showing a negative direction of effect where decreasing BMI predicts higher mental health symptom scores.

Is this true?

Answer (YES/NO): NO